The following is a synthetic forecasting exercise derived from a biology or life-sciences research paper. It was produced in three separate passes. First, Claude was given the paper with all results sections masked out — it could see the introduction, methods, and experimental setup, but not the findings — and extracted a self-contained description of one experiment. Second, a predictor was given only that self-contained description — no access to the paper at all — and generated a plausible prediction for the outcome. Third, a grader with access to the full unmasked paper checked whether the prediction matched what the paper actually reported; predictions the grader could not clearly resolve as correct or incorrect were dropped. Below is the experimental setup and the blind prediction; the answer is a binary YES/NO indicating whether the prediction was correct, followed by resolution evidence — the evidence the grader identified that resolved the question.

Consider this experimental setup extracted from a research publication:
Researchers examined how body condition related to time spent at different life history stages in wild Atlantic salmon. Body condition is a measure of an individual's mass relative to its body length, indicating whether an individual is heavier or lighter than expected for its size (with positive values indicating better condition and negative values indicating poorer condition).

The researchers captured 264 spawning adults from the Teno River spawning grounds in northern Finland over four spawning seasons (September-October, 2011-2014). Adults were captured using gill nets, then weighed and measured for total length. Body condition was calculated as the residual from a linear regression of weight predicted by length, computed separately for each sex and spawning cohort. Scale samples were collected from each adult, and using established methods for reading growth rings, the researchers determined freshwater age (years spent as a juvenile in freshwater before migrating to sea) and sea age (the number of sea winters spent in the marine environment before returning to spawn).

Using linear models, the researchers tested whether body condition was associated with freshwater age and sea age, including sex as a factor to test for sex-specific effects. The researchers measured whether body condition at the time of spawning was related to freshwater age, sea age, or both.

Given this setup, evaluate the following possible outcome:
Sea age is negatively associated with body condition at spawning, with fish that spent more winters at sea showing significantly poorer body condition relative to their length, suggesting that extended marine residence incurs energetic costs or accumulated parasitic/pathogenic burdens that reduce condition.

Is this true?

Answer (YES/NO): NO